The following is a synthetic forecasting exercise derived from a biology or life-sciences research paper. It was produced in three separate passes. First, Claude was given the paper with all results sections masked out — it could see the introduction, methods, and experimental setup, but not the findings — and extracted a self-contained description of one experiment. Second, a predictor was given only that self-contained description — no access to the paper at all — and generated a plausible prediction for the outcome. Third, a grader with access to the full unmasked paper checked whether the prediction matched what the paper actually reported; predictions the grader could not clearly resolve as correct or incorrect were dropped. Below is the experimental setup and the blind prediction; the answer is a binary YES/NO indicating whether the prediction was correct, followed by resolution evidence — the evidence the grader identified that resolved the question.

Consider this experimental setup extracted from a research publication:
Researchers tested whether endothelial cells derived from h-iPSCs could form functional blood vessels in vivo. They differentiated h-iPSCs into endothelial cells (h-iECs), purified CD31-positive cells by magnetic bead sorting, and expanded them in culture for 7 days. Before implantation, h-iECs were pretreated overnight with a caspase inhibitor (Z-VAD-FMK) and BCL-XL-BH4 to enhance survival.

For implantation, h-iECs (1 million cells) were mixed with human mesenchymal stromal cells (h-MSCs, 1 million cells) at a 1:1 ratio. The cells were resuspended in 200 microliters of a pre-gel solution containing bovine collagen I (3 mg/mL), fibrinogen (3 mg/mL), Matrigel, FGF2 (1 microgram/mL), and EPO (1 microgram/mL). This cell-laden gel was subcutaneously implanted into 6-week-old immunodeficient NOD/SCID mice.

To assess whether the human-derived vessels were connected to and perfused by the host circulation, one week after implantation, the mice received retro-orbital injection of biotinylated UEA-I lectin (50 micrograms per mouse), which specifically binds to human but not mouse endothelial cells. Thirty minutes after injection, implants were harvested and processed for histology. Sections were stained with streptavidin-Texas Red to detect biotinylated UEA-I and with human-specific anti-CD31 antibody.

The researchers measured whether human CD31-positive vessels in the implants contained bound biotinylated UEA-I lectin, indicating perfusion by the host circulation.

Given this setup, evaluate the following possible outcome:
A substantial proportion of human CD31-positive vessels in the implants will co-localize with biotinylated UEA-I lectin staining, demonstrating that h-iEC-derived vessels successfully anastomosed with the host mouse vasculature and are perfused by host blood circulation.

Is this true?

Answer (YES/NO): YES